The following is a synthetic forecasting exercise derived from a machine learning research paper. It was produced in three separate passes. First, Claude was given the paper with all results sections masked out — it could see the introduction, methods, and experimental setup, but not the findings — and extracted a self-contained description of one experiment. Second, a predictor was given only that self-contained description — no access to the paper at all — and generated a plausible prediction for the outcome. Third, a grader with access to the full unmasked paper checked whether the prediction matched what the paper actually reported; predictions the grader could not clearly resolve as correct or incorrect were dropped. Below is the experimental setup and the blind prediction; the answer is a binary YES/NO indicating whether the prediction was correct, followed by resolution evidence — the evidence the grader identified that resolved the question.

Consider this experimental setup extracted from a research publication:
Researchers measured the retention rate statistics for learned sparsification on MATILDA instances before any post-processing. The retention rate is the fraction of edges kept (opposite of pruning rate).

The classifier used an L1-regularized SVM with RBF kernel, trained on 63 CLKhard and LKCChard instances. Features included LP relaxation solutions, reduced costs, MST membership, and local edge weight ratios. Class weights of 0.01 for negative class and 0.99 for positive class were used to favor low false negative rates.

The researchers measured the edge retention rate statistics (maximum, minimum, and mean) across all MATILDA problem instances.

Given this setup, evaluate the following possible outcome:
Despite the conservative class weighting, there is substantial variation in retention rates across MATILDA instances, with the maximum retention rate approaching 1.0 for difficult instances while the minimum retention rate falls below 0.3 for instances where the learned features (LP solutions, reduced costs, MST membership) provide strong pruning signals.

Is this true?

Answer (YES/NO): NO